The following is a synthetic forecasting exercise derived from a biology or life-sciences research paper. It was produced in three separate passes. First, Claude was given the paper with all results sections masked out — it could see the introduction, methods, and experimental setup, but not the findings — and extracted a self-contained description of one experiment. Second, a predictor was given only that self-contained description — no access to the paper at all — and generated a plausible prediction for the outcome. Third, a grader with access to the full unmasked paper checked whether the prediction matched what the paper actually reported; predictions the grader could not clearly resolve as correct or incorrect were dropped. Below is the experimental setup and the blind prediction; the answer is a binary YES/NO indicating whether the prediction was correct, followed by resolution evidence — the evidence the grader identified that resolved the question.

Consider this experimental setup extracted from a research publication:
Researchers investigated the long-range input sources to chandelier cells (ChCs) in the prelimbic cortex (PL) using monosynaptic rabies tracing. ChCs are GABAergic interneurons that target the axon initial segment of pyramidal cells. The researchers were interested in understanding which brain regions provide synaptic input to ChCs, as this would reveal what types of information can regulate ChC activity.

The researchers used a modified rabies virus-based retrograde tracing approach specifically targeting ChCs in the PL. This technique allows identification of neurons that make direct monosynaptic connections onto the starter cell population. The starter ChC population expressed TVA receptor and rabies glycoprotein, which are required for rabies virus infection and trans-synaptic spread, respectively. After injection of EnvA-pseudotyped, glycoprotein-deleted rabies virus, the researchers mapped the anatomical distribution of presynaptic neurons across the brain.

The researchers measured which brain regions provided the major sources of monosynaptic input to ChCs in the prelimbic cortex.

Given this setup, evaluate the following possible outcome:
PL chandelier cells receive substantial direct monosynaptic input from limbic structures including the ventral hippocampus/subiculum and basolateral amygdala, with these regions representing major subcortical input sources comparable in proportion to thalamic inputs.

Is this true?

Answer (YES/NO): NO